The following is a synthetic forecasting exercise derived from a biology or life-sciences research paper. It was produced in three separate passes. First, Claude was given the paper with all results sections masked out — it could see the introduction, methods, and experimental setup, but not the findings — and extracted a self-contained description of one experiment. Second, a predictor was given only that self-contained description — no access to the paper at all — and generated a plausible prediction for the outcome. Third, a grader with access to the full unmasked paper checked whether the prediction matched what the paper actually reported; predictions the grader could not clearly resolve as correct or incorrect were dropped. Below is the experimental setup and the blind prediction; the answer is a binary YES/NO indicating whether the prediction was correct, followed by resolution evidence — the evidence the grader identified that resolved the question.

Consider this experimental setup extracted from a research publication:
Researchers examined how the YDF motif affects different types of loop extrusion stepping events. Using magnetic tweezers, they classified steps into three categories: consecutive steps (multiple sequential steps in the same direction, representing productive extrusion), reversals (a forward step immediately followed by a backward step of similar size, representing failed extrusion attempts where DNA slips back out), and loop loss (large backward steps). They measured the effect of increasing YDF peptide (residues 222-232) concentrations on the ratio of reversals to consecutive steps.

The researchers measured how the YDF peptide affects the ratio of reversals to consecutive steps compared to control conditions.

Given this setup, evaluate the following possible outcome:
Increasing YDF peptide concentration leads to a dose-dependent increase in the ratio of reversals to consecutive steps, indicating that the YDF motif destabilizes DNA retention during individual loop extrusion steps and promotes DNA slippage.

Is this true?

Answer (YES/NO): NO